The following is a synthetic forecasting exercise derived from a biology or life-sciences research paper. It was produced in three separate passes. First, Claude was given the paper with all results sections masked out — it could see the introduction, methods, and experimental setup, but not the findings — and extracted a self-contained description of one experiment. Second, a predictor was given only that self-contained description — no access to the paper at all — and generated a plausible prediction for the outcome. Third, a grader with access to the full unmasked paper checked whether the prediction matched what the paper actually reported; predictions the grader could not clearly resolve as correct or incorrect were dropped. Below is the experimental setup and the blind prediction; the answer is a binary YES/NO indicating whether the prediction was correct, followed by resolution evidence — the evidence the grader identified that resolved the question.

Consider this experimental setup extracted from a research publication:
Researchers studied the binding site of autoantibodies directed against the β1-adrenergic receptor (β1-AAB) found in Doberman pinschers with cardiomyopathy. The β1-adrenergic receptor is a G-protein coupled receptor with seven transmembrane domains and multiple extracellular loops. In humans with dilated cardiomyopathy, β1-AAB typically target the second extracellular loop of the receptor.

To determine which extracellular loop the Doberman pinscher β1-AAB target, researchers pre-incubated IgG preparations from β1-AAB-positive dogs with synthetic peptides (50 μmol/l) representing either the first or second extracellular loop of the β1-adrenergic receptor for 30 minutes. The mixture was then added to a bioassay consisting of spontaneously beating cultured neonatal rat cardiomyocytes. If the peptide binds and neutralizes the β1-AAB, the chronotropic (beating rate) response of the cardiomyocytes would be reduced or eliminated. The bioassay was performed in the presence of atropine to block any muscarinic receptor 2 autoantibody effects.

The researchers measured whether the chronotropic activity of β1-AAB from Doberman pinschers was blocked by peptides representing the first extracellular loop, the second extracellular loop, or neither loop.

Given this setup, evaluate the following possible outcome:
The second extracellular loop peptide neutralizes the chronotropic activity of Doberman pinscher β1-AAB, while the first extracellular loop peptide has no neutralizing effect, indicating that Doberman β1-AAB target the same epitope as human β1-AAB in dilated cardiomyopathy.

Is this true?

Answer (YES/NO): YES